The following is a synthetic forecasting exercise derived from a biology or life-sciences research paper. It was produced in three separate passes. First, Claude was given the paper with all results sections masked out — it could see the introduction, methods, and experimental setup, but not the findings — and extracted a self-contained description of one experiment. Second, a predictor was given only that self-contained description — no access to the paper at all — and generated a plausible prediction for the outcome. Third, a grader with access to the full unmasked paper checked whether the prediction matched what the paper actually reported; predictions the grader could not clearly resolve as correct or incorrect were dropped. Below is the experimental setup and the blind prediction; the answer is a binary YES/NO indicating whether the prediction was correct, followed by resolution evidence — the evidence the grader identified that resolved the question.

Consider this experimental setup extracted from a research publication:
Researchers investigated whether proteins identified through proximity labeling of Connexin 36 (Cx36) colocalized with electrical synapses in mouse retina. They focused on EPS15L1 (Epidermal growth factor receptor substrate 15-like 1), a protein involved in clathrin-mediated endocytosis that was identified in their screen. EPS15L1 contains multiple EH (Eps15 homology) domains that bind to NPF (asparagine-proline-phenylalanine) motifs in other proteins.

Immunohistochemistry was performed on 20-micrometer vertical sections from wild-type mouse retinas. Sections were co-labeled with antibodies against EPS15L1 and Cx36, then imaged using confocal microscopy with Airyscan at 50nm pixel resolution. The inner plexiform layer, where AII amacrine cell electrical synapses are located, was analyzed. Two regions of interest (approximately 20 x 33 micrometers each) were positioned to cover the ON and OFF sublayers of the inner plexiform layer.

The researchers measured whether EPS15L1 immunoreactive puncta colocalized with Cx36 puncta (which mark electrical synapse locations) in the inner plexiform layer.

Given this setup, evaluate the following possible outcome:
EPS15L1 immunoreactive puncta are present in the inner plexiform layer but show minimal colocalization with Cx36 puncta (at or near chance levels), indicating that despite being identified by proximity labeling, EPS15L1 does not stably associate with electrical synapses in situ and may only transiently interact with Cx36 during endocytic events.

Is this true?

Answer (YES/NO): NO